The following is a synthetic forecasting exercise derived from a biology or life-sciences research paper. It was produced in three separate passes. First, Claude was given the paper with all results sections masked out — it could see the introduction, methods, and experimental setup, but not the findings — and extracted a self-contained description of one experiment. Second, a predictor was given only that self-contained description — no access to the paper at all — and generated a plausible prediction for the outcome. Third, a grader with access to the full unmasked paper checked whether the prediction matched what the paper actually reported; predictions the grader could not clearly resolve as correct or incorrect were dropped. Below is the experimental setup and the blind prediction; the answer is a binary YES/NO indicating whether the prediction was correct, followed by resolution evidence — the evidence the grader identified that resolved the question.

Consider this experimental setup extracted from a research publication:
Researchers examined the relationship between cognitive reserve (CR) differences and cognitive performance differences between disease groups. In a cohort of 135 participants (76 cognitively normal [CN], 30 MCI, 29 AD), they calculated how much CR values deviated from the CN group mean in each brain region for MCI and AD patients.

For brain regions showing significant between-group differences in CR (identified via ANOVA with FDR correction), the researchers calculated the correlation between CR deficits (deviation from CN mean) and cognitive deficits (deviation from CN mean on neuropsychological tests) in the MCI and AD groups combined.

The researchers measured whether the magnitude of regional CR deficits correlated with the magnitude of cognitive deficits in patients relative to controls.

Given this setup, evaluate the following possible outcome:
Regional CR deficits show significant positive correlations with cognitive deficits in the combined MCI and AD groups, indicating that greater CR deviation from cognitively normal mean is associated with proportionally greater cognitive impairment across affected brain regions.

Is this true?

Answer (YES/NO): YES